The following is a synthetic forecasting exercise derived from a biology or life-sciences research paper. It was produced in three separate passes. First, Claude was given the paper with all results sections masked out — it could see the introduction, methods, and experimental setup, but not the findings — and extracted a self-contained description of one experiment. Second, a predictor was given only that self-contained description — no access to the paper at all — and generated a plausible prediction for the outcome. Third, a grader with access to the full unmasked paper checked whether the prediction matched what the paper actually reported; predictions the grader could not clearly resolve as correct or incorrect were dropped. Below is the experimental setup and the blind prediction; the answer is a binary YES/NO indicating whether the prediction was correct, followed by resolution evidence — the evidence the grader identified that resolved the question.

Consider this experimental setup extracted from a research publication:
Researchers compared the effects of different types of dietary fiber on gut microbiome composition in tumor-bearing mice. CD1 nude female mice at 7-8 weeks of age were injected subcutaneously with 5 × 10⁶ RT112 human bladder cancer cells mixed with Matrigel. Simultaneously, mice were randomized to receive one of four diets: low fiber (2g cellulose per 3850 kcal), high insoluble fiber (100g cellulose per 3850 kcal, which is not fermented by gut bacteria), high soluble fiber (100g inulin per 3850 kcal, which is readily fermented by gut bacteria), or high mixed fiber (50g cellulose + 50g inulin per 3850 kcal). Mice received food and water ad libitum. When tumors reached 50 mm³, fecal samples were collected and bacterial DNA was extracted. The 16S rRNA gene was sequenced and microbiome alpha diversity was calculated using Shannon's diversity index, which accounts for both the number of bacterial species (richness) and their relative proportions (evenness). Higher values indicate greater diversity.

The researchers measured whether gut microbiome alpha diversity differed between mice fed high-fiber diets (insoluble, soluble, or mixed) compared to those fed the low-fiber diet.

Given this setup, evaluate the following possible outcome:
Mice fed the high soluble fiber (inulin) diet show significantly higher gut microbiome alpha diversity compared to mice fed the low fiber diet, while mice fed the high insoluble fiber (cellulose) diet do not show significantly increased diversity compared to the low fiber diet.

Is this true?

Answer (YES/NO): NO